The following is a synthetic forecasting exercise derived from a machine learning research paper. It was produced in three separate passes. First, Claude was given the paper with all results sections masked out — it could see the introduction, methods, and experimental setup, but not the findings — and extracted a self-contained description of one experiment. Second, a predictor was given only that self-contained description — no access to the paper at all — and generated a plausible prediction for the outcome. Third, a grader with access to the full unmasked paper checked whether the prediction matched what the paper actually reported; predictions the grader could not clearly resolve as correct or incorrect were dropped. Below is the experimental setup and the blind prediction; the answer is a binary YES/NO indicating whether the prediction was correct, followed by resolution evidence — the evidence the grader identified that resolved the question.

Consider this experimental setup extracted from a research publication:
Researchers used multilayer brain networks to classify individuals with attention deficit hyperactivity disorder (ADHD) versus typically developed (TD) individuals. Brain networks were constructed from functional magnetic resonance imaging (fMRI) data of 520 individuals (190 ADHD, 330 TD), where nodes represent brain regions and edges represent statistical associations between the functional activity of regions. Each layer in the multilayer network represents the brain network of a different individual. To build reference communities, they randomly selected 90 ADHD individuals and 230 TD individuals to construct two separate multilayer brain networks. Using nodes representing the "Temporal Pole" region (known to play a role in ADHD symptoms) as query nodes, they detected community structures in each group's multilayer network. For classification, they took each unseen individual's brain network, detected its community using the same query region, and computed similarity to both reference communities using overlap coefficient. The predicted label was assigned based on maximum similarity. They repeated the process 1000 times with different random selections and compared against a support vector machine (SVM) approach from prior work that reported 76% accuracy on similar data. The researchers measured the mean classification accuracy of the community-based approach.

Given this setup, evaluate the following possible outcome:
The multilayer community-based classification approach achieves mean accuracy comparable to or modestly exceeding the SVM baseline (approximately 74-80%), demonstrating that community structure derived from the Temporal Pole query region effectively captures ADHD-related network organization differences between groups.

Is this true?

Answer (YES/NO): YES